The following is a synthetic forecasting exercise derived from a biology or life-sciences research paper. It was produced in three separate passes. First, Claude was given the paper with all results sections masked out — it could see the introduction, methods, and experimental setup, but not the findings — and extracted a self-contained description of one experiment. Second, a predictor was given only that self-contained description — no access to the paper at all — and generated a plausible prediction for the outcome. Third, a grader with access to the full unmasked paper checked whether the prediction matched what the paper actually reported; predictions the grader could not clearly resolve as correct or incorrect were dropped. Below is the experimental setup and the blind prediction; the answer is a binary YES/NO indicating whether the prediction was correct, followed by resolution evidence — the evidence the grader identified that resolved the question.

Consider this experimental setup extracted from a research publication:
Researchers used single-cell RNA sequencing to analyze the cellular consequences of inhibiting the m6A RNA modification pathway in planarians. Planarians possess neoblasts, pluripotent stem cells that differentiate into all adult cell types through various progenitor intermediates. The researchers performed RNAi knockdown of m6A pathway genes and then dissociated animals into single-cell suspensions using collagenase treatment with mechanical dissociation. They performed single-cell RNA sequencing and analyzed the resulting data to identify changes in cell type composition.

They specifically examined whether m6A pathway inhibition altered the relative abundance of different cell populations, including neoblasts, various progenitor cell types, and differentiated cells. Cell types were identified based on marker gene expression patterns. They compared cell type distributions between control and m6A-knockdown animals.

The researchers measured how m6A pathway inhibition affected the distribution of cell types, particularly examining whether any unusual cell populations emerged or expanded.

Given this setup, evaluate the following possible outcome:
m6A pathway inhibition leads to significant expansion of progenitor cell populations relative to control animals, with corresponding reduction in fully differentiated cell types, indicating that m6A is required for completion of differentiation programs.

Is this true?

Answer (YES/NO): YES